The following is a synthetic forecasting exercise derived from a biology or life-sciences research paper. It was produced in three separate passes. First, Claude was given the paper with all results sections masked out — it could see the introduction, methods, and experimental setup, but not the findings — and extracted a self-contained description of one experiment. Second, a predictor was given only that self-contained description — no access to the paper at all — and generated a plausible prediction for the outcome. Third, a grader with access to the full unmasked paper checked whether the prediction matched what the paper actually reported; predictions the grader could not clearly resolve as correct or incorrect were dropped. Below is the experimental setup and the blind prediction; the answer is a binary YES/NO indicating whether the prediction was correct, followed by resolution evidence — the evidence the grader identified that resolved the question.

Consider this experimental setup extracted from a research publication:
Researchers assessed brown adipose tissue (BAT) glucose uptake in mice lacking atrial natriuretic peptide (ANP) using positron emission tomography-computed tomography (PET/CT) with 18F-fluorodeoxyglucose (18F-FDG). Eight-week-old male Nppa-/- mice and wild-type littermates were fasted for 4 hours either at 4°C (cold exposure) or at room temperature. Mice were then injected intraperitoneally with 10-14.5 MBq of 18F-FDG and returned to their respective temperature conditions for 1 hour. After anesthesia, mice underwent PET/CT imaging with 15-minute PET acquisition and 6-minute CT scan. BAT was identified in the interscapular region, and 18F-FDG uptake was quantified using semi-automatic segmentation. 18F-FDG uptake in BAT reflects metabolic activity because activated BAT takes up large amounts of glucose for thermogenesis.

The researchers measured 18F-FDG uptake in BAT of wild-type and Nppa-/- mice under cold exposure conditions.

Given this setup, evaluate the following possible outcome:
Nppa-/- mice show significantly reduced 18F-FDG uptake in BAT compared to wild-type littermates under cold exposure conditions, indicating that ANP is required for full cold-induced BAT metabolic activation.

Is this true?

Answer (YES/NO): YES